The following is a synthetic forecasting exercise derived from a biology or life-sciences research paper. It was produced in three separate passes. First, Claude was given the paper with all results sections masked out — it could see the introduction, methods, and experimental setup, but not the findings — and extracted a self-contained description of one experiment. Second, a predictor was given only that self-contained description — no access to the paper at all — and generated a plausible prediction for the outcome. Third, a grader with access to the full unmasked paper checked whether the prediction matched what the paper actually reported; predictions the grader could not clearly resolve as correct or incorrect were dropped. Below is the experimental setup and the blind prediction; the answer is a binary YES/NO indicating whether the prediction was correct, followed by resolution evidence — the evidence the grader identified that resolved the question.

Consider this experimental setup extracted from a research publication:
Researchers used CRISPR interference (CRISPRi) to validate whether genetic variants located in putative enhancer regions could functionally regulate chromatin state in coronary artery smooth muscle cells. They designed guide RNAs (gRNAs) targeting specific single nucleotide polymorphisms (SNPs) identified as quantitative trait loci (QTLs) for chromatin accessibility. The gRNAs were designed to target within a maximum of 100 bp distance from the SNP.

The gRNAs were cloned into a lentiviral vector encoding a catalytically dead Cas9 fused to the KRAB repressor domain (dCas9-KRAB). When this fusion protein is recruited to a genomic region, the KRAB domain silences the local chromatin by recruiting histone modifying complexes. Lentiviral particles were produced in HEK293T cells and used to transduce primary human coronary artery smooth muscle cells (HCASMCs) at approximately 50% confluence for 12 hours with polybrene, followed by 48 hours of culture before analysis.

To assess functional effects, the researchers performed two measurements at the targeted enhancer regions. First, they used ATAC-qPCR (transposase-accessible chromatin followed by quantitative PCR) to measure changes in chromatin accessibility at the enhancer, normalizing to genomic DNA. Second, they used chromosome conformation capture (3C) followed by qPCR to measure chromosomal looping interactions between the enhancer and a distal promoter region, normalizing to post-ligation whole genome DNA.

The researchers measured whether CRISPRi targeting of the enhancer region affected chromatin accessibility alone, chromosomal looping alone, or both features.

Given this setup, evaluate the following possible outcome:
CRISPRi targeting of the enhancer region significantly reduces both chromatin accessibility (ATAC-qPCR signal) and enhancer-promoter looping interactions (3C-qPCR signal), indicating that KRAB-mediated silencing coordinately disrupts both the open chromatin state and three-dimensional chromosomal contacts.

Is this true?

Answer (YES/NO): NO